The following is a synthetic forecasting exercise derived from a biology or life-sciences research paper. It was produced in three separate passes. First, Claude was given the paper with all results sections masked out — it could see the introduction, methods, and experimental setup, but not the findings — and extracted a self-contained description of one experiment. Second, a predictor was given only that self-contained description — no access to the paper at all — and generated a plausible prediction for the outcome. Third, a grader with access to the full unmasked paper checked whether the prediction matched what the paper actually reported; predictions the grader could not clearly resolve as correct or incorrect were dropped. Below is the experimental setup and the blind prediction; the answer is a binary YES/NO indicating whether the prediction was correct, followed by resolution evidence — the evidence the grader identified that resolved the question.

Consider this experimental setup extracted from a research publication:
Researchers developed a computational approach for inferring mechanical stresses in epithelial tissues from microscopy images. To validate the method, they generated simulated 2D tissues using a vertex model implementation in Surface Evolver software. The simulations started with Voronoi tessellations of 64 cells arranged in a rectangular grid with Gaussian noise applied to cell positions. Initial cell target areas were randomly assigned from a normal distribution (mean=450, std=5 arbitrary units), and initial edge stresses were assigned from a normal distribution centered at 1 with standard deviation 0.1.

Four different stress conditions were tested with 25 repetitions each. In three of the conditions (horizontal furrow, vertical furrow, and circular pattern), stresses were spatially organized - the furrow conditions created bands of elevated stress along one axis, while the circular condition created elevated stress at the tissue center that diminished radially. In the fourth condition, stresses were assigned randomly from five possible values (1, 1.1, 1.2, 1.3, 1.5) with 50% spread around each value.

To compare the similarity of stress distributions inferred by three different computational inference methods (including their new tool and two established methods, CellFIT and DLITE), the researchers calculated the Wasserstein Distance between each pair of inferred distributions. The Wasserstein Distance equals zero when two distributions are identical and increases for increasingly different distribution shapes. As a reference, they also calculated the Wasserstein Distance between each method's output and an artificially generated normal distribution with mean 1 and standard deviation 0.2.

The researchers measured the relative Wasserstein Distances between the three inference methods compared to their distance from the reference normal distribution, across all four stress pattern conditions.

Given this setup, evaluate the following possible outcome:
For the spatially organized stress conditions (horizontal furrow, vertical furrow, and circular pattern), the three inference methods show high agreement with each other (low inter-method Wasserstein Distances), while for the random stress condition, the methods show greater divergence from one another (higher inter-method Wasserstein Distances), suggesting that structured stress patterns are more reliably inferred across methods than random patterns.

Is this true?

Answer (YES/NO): YES